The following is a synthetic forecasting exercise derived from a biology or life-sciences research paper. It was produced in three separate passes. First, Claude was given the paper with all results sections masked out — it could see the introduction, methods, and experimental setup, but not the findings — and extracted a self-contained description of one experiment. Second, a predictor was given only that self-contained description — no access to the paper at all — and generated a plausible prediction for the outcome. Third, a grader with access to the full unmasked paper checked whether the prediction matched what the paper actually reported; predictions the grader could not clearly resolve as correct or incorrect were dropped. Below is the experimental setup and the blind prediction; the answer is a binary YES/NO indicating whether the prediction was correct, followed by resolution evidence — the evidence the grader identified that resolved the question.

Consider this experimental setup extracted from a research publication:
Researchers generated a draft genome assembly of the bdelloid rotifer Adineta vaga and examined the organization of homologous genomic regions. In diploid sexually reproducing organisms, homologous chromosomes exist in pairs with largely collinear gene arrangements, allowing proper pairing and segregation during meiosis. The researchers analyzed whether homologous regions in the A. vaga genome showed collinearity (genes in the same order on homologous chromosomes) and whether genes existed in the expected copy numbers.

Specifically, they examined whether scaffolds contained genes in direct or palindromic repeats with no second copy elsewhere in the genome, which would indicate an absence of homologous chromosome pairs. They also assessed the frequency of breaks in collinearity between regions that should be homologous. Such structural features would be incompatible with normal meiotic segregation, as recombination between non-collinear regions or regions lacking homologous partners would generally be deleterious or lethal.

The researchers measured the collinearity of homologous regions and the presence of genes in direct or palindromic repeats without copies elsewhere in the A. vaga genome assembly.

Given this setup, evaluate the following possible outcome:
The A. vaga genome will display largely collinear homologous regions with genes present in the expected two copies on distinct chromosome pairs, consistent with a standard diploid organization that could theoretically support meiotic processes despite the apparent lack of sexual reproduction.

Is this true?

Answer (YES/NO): NO